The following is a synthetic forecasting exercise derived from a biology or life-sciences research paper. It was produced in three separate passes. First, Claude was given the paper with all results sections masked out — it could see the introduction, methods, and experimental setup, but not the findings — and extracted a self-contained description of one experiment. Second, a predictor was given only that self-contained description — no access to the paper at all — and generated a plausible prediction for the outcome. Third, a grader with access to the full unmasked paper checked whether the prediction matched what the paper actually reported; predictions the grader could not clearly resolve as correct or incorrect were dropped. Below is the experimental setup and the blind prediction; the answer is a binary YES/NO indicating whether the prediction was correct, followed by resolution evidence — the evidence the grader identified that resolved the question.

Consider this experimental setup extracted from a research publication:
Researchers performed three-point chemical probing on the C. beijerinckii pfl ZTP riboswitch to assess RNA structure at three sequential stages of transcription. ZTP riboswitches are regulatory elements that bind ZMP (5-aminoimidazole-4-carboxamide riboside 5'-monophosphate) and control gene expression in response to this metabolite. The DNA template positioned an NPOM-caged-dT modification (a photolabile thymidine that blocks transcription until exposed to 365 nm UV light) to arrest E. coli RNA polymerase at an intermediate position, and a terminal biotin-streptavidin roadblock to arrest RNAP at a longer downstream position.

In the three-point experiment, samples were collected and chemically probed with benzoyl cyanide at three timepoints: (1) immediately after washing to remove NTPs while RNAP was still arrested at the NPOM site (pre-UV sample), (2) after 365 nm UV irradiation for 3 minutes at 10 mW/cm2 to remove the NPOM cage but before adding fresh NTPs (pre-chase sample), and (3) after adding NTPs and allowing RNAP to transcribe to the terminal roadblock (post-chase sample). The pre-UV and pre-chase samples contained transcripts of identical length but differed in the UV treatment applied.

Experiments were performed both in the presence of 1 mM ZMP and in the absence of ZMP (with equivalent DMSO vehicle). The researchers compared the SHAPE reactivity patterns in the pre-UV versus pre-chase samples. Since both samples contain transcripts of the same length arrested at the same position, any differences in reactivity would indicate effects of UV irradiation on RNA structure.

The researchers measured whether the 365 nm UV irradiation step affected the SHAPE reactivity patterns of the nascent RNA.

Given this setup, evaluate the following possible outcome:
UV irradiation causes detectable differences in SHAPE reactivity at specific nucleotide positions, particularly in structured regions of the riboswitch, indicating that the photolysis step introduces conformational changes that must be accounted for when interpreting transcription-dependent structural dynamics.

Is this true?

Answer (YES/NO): NO